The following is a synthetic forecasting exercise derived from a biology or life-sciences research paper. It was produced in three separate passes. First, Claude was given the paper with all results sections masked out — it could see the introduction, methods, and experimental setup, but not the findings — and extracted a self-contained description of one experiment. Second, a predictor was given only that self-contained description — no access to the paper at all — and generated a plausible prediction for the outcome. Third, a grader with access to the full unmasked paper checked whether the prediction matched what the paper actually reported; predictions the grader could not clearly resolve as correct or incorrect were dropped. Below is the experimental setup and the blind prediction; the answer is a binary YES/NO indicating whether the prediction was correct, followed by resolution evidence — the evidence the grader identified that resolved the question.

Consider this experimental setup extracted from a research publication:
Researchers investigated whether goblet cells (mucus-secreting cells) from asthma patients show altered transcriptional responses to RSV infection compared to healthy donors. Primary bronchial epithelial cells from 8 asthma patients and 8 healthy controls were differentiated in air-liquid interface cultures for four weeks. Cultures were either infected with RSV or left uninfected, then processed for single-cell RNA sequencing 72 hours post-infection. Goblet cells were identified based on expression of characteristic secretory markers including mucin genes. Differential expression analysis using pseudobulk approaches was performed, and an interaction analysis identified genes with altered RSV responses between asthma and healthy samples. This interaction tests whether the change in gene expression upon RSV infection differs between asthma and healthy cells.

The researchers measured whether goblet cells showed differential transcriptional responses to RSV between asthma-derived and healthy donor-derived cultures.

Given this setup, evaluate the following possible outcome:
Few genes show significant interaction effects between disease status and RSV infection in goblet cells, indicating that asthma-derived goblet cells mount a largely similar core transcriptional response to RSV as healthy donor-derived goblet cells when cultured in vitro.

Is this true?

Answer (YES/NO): YES